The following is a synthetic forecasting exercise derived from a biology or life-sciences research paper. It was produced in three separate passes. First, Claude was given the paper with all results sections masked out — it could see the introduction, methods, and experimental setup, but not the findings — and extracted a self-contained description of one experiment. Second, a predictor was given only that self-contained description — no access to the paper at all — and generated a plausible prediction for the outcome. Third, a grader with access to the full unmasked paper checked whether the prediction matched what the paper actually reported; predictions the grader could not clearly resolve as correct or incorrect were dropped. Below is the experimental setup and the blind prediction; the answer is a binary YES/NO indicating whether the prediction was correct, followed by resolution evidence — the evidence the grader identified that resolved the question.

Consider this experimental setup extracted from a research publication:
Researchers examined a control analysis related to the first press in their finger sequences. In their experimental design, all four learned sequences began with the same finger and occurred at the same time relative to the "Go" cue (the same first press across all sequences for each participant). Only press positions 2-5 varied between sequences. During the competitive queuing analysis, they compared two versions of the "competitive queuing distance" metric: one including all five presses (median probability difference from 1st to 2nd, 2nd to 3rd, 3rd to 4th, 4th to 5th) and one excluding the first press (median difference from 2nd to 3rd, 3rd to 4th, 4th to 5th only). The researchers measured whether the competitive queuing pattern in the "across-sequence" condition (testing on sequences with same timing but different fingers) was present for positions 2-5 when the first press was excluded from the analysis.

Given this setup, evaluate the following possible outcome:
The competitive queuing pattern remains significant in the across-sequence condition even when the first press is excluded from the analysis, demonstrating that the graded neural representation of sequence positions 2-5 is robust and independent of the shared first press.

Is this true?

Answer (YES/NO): YES